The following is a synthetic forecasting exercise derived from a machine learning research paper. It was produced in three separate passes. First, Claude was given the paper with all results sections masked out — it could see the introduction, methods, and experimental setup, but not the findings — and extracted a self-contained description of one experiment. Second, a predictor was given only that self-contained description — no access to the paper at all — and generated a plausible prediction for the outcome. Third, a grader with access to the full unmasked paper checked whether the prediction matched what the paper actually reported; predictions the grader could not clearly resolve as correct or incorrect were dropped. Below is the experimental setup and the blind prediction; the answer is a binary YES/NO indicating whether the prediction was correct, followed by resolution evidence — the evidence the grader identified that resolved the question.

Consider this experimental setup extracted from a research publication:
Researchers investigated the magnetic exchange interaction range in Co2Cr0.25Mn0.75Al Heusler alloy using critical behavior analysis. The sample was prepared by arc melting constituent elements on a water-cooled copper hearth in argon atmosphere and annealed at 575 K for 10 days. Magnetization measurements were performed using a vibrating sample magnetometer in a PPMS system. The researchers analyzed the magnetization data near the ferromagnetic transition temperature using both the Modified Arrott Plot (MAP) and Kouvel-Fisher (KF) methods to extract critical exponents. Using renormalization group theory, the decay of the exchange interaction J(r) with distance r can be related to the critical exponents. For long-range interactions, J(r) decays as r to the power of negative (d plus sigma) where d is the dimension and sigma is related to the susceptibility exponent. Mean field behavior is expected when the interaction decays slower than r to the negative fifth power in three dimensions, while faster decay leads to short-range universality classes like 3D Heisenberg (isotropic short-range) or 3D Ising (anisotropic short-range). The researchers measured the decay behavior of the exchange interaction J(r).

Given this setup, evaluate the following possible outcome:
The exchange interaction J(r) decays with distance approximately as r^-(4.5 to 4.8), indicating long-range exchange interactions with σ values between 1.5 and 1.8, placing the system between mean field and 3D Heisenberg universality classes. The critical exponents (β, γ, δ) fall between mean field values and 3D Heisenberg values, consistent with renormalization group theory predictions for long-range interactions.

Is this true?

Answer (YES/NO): NO